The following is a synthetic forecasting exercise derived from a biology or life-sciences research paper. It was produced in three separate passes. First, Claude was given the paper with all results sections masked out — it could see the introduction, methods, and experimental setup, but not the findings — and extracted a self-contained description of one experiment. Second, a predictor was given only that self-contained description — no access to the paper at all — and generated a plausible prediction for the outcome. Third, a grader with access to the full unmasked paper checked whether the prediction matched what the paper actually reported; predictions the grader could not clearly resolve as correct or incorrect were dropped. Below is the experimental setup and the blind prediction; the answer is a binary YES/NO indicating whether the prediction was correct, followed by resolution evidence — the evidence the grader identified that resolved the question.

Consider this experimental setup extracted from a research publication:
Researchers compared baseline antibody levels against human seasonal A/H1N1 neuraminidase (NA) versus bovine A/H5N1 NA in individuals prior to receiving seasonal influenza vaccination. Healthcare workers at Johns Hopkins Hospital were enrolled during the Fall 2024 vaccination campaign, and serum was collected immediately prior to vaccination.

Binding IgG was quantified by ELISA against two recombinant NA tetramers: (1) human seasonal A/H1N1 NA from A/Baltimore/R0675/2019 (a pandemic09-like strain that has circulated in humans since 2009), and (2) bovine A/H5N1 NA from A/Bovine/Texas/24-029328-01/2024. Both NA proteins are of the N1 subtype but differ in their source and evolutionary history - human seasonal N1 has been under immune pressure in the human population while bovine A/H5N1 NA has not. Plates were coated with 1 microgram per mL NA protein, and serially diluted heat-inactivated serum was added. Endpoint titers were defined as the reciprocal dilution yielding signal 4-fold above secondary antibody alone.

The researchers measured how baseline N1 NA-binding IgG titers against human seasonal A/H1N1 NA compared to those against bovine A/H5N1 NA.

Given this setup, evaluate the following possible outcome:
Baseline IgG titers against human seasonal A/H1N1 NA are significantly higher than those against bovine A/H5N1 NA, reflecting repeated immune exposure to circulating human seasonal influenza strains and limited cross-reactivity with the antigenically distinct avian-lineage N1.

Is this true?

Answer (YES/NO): NO